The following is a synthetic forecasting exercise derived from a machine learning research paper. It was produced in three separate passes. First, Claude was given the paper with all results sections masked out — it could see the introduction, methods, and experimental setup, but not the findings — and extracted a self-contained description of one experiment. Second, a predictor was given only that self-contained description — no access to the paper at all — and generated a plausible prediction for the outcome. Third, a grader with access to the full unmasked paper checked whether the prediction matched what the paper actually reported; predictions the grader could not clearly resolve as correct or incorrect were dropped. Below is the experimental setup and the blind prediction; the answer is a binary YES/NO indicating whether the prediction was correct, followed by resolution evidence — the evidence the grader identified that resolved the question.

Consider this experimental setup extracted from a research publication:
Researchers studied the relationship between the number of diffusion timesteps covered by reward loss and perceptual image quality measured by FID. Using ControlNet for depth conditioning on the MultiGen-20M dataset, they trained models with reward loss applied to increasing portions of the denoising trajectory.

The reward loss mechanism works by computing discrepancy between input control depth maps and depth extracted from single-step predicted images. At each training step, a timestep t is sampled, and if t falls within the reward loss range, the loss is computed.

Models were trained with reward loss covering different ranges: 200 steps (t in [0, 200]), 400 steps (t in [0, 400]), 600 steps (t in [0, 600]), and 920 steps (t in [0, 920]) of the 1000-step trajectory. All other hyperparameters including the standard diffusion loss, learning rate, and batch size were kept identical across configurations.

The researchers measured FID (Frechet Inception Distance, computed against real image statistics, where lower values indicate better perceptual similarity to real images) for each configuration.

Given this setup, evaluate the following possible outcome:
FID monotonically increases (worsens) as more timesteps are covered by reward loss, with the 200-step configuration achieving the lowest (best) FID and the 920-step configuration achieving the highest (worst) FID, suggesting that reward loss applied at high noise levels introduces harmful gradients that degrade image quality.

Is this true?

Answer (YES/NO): YES